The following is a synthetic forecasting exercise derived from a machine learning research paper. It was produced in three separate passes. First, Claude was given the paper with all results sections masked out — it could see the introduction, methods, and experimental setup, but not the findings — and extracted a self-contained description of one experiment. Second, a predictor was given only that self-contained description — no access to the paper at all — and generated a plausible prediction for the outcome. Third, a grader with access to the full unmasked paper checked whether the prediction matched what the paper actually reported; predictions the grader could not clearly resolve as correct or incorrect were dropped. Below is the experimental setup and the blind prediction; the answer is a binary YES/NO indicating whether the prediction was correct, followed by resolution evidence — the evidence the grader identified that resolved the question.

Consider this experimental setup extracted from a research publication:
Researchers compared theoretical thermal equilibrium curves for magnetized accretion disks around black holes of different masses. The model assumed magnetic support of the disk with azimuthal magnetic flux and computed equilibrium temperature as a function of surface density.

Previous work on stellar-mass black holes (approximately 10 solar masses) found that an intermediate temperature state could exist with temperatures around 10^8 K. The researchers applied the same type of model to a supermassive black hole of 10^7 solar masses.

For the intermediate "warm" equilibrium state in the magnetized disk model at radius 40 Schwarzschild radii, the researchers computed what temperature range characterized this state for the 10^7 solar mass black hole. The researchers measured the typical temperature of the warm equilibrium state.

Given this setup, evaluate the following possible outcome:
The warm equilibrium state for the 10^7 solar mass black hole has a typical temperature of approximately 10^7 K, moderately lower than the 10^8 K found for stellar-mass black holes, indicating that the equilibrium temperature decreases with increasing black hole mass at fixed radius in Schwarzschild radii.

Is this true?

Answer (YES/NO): YES